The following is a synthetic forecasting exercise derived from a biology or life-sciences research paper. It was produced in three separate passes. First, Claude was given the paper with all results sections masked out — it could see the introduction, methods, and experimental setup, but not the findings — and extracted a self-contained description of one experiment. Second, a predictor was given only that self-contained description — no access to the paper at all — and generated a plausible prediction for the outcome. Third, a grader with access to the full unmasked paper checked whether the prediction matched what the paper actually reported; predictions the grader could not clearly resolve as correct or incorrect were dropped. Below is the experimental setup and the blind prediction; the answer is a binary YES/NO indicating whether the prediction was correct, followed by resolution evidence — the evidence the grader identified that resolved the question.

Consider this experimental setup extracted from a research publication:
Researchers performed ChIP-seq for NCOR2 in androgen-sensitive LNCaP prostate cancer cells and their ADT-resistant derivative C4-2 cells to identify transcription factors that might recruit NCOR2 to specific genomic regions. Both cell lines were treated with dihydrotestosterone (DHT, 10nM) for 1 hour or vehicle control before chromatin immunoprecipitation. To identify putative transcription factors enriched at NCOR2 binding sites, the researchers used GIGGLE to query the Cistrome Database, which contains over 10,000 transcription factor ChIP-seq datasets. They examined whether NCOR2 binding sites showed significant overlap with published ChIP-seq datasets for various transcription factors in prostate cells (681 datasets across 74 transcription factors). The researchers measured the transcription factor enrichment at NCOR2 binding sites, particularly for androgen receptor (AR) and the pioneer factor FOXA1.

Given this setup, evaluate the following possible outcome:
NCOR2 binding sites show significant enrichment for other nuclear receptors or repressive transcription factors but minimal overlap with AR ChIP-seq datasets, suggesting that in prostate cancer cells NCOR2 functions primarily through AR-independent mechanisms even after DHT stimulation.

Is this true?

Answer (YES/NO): NO